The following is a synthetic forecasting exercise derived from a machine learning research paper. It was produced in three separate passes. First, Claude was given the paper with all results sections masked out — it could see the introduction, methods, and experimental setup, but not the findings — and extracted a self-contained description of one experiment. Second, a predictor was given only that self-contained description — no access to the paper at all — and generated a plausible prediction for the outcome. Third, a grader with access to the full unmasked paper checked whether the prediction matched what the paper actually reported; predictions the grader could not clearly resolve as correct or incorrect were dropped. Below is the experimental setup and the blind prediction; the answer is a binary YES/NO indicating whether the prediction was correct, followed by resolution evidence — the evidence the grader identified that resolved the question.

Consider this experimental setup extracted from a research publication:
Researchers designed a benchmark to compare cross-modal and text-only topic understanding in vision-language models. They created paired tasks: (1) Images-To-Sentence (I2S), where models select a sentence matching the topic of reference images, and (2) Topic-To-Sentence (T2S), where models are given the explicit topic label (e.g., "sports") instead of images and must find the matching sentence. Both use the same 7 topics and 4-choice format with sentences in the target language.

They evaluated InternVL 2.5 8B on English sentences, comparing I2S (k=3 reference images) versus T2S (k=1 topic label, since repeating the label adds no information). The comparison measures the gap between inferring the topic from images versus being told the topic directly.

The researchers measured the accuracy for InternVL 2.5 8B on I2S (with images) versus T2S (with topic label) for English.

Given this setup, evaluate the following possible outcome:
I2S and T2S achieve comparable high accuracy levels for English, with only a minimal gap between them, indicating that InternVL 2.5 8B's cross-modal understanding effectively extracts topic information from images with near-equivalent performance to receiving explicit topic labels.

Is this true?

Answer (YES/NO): NO